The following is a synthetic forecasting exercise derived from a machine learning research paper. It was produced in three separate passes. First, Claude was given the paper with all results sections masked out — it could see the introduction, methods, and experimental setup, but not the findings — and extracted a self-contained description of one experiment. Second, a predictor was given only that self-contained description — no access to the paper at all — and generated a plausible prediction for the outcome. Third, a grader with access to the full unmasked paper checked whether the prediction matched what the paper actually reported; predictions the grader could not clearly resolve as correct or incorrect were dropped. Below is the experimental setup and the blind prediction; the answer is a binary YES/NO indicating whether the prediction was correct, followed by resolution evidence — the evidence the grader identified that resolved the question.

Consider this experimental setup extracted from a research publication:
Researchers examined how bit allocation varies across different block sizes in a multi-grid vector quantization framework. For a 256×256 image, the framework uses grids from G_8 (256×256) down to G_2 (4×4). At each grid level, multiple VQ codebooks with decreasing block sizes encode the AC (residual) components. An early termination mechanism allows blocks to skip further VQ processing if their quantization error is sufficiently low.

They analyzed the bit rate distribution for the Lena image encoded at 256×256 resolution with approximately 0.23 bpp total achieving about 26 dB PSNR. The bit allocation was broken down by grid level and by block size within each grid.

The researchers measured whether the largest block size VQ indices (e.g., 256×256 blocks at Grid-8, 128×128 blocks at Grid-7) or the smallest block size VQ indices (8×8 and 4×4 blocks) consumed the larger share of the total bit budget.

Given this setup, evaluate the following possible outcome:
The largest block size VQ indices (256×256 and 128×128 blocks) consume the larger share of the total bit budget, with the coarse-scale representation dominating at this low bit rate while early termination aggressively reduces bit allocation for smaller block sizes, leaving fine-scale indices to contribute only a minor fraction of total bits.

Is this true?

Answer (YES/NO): NO